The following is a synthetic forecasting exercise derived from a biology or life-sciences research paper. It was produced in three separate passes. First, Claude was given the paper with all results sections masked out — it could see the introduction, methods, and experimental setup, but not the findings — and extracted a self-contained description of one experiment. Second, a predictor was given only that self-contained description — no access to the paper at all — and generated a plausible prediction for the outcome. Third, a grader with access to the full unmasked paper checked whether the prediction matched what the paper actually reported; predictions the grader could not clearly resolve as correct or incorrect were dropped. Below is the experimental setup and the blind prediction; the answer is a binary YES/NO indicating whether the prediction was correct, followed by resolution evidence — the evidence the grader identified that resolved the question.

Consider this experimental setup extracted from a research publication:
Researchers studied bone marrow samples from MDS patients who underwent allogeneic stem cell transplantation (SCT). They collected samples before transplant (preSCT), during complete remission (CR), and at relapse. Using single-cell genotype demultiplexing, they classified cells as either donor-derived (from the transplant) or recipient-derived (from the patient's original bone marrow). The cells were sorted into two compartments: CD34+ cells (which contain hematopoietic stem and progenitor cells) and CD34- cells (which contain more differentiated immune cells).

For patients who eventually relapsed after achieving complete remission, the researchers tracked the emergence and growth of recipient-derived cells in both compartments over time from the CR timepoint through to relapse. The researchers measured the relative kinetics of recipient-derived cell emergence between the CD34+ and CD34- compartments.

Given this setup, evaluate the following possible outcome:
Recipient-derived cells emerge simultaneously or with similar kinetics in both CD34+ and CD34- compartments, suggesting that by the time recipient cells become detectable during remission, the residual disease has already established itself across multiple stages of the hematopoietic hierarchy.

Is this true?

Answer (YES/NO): NO